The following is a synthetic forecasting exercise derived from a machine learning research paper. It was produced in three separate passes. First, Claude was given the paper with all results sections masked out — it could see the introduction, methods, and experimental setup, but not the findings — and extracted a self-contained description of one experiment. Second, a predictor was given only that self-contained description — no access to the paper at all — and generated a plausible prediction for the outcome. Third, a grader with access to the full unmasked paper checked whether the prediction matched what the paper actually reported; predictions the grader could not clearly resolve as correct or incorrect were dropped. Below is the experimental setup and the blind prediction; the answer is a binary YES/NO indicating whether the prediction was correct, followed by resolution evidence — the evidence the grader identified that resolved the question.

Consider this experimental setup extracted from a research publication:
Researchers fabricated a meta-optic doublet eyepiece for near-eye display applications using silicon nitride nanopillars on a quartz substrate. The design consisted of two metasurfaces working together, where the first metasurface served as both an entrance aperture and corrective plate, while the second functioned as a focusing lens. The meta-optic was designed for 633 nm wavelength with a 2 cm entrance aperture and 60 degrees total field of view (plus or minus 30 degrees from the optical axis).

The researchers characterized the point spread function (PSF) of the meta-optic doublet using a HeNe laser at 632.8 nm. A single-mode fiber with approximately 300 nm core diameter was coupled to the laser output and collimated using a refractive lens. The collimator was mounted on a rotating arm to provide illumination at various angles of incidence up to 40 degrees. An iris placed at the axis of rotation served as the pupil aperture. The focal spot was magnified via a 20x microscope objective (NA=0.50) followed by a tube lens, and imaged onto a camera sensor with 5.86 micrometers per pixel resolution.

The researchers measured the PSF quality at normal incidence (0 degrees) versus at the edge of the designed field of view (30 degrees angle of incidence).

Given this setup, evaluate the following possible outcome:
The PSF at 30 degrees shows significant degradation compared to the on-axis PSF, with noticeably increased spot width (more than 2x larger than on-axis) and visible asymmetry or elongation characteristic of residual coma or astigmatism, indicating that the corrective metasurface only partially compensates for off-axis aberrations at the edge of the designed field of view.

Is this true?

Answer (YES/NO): NO